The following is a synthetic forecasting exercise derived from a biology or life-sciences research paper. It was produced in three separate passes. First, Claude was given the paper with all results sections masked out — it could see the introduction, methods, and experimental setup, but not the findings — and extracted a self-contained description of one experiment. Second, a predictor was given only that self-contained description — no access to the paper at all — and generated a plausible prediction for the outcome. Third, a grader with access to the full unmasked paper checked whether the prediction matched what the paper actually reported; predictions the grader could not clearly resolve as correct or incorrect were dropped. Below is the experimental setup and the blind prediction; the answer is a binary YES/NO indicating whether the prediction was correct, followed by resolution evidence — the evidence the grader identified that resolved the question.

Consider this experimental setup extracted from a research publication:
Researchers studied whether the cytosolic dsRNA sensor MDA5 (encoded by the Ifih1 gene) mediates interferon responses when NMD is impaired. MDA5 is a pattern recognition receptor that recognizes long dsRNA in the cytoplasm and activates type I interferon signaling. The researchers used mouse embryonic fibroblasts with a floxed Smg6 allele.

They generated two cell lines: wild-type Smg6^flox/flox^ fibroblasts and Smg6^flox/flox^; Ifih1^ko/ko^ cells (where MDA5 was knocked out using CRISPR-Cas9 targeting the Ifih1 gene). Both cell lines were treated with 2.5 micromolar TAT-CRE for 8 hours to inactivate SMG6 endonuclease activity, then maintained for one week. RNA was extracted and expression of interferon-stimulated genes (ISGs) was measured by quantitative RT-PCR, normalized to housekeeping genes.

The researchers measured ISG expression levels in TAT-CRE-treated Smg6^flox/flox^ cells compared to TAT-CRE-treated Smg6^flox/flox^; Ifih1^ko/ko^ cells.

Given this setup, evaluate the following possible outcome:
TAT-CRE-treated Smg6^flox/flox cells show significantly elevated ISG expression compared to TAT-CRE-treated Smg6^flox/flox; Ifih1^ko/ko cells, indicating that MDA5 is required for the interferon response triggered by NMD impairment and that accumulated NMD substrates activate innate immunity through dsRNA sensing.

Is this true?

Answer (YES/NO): YES